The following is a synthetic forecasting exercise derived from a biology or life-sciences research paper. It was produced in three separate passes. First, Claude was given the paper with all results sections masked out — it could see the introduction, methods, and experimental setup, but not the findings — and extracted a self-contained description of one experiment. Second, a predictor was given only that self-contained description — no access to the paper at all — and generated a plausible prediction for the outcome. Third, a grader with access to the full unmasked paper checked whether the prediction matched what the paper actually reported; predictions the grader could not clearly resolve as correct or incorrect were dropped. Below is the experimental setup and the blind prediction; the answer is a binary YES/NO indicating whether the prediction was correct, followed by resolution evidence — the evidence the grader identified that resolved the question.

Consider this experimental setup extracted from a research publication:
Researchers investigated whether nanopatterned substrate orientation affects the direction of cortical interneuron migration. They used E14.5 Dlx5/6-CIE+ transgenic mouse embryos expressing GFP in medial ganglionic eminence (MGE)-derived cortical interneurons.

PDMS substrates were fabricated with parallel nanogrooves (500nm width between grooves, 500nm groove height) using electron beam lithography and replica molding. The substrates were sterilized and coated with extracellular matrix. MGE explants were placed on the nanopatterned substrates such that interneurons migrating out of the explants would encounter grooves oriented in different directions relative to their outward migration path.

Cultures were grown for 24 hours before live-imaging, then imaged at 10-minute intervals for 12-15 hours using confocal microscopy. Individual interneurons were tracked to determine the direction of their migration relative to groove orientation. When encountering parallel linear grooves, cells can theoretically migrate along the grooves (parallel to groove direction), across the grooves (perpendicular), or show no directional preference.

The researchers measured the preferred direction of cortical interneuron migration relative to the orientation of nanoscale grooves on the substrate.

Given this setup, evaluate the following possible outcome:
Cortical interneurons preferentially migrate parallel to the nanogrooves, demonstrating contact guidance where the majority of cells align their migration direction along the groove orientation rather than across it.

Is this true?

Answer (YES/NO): YES